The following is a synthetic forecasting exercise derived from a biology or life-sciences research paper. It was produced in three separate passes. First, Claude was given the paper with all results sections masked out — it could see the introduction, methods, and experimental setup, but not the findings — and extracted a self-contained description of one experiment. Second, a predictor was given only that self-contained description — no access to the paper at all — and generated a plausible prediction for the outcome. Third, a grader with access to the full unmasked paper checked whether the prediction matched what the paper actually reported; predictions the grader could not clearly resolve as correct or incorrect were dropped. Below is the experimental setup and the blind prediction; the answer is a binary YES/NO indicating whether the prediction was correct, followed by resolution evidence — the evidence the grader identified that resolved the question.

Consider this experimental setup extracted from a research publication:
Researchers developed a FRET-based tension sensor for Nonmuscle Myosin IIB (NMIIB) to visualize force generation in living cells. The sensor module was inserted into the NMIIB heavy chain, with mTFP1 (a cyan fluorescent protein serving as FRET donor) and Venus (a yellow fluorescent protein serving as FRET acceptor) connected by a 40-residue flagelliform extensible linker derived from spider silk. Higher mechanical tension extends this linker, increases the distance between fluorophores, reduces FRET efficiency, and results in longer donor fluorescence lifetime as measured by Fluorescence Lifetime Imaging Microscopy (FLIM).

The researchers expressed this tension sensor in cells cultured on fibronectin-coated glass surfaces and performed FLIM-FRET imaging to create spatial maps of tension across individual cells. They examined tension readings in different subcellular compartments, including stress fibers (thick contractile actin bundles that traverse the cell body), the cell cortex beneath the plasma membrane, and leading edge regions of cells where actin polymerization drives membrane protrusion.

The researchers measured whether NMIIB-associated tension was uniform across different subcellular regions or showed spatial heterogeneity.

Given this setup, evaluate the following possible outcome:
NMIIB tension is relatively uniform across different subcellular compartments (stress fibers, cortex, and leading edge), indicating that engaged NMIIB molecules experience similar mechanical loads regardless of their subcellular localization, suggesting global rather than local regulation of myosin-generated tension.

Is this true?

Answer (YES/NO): NO